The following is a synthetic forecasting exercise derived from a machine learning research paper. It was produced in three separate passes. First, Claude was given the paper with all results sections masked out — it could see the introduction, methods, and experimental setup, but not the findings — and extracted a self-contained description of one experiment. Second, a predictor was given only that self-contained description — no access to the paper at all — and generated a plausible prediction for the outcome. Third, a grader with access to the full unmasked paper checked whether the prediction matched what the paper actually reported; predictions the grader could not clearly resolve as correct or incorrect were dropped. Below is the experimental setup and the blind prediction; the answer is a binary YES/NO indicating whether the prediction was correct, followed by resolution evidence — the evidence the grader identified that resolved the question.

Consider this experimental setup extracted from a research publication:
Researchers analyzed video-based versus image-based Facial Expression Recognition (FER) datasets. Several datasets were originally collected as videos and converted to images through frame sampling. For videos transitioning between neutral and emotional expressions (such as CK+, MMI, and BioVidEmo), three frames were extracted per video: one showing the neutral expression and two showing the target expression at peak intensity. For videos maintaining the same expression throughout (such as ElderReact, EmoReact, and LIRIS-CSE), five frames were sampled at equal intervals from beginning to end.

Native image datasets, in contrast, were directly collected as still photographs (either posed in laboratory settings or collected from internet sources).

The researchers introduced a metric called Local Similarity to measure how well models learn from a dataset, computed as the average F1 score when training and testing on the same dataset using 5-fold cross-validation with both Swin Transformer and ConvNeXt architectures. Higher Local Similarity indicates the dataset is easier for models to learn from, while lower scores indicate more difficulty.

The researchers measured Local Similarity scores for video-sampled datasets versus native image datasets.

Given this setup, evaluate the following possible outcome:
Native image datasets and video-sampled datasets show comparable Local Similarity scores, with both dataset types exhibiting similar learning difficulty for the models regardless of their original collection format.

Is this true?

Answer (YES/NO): NO